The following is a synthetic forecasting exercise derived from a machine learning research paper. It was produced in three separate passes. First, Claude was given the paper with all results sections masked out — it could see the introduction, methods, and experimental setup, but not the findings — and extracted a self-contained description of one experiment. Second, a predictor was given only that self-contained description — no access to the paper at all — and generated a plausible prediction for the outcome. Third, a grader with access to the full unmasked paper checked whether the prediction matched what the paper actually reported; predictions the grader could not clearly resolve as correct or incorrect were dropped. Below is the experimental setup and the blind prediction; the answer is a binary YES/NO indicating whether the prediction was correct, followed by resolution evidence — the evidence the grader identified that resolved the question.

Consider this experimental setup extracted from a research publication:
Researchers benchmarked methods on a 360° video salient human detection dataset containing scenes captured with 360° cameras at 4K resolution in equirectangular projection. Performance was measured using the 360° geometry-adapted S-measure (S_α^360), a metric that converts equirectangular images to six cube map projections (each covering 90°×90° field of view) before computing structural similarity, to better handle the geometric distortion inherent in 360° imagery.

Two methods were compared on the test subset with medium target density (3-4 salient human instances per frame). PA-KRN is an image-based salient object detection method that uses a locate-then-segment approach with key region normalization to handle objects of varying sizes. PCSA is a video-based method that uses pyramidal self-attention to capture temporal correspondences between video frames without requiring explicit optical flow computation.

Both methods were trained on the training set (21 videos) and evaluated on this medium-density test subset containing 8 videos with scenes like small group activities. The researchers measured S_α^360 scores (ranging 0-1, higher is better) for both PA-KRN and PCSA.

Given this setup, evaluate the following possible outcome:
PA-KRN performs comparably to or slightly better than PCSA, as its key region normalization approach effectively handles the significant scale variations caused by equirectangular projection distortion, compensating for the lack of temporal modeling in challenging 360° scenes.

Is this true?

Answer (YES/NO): NO